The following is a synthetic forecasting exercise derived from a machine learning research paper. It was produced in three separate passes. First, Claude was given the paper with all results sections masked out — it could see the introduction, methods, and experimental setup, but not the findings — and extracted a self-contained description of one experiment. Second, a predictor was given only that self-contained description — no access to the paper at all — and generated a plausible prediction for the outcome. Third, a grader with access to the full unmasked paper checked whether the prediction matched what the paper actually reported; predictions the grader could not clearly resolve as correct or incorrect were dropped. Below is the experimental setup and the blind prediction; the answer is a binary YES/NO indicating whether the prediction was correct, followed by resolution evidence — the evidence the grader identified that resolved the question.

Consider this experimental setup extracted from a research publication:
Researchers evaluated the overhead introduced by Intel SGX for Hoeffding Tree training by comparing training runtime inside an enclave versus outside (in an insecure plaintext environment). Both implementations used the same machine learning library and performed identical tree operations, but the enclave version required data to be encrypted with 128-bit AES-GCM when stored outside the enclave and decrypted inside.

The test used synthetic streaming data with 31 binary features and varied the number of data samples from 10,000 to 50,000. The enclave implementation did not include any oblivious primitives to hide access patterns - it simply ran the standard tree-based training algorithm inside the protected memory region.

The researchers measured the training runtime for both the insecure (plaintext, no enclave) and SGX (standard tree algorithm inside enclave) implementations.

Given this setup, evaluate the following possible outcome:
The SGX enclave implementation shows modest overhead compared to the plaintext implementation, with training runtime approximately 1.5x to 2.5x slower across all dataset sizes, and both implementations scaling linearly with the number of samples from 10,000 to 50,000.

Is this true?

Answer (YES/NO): NO